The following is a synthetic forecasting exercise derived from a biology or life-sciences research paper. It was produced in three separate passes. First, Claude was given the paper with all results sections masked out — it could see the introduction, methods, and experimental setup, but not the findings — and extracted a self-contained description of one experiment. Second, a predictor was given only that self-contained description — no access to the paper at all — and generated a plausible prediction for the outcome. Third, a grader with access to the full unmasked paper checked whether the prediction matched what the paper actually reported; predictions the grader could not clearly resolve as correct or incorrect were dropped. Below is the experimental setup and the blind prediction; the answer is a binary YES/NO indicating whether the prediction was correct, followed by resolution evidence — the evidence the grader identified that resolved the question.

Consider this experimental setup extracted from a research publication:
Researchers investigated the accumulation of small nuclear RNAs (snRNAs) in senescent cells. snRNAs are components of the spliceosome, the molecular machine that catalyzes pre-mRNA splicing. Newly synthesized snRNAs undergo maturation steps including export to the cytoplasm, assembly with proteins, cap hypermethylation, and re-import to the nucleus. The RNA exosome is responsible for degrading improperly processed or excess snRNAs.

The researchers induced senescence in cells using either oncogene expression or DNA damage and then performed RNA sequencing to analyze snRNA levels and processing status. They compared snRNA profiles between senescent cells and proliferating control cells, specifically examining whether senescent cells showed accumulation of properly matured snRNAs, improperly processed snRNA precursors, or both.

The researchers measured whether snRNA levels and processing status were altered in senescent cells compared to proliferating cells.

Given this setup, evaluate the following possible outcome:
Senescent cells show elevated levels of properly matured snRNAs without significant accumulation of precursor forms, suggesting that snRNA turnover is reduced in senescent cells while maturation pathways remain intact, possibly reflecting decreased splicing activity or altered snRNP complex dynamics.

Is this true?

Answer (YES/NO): NO